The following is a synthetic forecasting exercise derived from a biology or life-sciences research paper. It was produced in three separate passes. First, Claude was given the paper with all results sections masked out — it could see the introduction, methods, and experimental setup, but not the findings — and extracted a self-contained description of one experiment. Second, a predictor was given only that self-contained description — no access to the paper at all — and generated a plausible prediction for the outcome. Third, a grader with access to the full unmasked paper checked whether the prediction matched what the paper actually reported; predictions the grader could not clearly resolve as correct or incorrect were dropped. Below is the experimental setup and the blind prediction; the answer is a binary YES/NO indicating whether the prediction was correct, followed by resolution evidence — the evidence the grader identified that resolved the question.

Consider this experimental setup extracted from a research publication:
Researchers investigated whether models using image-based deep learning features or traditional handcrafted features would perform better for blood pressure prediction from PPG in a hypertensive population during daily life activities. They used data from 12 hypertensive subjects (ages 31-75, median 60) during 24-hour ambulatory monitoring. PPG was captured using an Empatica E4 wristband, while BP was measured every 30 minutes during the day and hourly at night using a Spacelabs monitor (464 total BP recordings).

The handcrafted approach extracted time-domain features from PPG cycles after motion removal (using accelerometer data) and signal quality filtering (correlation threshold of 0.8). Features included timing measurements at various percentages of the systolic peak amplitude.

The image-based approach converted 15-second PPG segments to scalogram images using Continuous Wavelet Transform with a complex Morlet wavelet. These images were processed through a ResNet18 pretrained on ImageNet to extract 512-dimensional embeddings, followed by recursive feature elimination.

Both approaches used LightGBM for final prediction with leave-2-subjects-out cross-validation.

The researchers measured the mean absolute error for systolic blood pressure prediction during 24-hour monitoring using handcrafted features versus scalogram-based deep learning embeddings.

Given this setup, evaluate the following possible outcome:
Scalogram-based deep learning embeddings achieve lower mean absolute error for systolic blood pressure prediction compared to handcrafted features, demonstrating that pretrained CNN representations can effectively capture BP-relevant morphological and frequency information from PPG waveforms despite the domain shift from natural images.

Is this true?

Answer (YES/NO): NO